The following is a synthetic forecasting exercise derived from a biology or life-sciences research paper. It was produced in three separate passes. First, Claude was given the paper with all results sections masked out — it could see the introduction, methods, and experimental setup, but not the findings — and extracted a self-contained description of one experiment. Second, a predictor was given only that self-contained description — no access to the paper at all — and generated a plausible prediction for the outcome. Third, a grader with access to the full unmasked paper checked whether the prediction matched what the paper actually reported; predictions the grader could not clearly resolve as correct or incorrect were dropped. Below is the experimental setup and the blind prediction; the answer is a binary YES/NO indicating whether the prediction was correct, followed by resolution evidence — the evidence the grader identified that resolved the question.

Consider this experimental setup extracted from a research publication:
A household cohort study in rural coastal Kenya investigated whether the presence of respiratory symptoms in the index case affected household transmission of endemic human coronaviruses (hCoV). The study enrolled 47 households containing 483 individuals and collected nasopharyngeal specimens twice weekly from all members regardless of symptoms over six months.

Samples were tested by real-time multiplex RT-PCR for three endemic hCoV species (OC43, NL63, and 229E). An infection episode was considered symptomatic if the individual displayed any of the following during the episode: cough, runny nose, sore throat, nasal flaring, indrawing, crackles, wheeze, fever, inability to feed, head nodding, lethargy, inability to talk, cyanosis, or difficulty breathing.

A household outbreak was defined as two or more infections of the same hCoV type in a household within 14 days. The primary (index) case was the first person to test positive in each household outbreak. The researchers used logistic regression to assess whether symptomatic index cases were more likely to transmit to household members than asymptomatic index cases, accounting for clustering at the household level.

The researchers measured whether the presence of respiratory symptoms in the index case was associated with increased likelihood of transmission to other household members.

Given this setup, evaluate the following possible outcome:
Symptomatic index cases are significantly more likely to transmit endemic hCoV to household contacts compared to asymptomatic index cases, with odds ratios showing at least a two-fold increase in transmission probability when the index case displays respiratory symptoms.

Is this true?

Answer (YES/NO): NO